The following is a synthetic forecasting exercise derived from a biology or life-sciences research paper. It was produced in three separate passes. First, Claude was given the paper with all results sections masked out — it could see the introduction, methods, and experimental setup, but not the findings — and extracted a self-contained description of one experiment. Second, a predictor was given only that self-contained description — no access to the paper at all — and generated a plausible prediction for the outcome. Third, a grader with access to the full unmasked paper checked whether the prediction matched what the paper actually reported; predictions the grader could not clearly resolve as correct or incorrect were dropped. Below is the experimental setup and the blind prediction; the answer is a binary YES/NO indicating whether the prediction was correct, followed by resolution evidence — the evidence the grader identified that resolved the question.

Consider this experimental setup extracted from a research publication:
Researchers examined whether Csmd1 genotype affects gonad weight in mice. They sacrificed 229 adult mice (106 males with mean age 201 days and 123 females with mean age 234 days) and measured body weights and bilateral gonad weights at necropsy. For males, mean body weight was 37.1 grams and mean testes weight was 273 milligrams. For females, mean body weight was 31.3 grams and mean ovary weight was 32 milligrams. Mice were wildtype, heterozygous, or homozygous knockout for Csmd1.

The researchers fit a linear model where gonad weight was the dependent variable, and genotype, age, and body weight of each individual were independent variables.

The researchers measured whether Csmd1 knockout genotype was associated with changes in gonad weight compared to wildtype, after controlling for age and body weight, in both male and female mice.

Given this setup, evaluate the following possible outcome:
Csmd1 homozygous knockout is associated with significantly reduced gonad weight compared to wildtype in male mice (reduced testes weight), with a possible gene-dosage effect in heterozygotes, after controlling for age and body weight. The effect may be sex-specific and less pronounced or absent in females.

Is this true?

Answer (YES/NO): NO